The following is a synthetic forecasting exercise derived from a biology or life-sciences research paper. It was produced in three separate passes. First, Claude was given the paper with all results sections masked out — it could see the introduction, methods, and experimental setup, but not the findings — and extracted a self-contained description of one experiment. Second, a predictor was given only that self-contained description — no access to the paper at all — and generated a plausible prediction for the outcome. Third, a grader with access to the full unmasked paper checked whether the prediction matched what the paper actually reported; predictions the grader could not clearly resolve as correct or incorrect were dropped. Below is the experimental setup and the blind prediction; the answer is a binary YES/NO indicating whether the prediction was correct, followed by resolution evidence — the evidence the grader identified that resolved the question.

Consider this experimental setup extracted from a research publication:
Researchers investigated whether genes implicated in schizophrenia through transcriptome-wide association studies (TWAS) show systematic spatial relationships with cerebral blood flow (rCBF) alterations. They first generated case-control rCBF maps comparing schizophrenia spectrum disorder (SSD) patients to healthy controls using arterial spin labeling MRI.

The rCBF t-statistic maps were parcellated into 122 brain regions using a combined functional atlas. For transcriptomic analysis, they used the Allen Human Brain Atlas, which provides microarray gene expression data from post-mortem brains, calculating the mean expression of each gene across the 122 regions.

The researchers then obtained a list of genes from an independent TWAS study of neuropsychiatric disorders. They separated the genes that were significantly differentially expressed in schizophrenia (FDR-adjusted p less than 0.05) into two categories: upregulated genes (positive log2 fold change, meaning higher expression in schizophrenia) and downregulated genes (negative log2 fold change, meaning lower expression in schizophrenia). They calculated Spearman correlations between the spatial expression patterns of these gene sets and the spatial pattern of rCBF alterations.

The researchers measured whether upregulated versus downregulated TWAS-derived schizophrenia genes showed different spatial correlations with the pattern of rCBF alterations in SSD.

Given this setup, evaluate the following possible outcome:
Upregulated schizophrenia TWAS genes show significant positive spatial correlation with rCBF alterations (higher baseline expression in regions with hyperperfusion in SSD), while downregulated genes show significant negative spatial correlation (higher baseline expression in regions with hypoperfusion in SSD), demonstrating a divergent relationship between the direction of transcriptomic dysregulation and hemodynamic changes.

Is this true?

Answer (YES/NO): NO